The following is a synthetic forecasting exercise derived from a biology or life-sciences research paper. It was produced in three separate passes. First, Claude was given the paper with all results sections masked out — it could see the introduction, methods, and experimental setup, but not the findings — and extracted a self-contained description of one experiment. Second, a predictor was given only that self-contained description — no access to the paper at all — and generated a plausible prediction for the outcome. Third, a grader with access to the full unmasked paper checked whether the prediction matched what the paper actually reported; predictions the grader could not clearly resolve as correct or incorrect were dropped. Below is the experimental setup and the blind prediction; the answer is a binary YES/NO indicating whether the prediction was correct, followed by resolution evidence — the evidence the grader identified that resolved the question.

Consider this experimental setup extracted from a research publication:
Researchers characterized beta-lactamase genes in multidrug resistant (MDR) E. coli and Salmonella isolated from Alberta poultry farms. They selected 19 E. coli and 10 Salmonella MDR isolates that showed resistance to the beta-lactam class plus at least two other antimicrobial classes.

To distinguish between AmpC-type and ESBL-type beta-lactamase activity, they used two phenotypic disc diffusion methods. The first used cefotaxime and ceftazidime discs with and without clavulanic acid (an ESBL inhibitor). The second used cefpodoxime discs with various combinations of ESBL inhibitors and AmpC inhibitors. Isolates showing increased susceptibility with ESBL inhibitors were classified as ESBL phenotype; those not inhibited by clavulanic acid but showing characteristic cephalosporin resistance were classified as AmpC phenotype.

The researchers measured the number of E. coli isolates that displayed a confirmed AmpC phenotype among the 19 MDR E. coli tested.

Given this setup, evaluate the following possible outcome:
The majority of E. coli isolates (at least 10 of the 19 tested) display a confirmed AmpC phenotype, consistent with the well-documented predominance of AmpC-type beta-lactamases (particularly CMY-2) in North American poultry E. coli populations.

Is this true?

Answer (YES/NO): NO